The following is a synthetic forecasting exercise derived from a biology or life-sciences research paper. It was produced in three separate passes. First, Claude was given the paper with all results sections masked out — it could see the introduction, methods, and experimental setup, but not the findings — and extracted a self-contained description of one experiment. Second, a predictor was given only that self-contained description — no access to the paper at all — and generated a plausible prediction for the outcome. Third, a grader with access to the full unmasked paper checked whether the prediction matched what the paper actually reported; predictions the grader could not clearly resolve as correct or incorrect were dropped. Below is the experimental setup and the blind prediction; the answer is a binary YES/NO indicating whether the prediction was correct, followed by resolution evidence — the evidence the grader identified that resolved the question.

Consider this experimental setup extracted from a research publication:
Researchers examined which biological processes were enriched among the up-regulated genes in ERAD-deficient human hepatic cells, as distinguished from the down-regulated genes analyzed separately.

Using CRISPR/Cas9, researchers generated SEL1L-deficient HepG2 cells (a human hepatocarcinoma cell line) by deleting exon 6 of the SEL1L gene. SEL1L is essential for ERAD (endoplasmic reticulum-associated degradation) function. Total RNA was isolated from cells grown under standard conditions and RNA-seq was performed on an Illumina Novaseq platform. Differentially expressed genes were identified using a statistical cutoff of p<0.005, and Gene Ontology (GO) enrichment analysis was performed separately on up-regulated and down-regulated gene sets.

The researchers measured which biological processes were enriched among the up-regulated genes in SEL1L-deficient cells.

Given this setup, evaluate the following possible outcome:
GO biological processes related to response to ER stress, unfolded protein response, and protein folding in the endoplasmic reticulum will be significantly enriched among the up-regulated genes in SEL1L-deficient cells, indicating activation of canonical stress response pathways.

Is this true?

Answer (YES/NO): NO